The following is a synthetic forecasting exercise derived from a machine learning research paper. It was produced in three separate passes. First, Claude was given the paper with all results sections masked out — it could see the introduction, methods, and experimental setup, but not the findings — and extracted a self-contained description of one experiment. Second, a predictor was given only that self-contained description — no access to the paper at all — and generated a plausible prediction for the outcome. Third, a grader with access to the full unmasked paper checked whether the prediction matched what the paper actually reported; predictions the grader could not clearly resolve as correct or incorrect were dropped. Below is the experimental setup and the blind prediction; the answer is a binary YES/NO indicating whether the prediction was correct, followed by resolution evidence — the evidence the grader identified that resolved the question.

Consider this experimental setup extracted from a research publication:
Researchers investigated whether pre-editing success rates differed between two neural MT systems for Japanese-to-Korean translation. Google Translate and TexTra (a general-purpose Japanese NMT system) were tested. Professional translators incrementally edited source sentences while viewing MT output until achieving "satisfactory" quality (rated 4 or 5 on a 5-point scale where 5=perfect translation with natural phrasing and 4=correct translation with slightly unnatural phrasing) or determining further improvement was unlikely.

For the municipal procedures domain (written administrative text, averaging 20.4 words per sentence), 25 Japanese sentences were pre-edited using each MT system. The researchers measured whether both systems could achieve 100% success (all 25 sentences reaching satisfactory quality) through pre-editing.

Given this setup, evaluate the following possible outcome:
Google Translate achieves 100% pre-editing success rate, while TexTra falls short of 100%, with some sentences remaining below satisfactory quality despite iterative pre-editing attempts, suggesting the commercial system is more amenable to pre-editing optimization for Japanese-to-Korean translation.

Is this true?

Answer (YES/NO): NO